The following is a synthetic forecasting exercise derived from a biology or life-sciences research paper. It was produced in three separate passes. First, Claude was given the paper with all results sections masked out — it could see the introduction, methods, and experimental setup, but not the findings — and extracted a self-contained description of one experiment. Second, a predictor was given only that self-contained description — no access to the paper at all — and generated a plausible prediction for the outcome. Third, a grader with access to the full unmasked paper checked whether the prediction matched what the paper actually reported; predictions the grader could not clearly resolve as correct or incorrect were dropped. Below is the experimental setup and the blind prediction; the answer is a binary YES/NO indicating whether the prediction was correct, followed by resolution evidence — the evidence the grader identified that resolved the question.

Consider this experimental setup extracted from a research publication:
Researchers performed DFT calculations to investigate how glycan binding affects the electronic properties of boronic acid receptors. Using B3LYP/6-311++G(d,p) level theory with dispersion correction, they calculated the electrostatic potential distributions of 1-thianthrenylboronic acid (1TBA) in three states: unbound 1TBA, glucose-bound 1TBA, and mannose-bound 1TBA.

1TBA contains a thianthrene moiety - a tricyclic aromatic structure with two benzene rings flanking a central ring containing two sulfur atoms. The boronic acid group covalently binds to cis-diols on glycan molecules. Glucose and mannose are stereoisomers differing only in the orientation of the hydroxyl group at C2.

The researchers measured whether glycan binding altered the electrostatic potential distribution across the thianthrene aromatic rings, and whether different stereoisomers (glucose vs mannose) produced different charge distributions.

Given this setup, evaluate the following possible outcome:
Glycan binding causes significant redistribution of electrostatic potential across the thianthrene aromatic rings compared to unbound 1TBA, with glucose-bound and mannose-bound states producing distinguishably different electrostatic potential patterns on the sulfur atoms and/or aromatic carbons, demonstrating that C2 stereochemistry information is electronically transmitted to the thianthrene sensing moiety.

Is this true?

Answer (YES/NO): YES